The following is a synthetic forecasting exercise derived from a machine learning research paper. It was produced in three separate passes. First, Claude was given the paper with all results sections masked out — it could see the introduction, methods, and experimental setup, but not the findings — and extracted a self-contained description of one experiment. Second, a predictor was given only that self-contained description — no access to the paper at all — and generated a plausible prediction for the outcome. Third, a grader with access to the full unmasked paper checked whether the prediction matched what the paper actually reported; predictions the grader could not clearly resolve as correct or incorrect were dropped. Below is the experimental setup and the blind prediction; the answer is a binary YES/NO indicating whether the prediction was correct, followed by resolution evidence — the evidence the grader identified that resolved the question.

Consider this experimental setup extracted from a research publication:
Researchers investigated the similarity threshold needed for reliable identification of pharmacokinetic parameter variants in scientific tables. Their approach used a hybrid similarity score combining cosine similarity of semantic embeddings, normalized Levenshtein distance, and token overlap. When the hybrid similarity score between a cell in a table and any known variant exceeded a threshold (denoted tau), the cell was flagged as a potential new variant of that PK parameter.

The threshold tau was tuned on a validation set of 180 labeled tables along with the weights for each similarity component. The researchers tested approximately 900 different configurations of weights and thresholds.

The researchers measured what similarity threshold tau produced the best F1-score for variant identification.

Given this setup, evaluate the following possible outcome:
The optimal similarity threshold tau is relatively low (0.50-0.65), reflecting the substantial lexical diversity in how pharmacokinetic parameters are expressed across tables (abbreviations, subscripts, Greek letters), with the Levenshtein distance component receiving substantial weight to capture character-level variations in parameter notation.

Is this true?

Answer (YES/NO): NO